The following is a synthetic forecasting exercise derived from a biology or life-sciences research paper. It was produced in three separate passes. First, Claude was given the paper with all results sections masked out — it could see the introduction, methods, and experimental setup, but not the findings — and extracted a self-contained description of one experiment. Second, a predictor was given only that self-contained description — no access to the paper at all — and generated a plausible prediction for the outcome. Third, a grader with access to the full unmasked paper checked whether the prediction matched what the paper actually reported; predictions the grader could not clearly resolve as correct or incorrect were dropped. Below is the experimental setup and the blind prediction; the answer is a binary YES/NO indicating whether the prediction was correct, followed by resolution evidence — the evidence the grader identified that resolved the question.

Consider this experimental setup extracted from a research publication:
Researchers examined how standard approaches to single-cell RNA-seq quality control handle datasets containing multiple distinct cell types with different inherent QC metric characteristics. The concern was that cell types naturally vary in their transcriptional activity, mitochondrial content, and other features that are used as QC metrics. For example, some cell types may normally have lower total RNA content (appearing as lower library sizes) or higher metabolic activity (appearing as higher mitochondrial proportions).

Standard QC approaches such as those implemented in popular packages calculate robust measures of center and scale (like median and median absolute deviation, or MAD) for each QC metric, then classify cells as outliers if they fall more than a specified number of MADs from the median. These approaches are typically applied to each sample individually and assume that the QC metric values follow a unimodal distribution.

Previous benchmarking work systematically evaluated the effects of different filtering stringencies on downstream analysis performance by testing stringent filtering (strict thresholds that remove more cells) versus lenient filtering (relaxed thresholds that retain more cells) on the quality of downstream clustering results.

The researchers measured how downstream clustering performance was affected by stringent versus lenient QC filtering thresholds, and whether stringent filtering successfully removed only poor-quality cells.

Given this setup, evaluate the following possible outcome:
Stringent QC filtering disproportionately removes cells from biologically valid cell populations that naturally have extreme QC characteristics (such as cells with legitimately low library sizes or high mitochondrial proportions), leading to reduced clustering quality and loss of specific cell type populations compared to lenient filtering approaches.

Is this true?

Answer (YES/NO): NO